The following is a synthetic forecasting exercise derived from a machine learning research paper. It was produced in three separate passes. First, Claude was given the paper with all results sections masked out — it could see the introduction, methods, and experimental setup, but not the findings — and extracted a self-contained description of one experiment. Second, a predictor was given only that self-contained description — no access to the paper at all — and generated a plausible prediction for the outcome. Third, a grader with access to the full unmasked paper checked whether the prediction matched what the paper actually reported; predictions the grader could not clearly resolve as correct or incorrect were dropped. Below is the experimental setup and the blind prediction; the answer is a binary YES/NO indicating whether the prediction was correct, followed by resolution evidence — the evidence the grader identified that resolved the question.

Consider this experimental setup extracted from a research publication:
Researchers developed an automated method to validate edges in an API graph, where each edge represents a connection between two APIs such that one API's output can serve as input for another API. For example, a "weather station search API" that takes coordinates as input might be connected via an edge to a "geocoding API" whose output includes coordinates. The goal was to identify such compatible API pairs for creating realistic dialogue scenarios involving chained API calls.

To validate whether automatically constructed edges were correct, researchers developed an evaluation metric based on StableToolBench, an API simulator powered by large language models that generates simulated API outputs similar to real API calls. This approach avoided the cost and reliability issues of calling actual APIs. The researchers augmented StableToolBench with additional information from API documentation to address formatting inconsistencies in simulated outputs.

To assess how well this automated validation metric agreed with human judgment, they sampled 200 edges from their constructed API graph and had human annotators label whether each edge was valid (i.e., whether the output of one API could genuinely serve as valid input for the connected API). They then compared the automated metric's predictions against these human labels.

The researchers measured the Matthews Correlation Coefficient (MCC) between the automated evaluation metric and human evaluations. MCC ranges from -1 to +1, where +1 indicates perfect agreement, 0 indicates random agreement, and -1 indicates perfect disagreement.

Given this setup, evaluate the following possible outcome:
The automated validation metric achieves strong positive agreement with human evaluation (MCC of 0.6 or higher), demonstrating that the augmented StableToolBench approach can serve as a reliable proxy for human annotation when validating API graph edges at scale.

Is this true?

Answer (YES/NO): YES